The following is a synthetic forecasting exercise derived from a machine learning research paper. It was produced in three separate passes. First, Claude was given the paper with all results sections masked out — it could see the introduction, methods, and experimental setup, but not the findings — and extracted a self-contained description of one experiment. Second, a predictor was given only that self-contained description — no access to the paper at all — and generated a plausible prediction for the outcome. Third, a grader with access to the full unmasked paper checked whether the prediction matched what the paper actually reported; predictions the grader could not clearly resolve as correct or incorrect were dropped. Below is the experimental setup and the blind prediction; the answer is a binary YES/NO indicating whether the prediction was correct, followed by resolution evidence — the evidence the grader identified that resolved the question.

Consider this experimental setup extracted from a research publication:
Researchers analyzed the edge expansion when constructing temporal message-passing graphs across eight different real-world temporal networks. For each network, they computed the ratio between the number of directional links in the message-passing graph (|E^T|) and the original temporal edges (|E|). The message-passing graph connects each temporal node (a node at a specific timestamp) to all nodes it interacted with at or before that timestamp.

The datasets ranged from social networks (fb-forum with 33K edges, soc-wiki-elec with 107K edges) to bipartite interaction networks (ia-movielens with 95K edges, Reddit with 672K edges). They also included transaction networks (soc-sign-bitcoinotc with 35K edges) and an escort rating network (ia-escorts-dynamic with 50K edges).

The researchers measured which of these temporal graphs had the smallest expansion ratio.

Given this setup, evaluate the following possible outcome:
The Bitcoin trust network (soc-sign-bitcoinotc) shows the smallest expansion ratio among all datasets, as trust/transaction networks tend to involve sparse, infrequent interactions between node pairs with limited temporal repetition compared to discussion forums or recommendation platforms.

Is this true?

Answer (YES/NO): NO